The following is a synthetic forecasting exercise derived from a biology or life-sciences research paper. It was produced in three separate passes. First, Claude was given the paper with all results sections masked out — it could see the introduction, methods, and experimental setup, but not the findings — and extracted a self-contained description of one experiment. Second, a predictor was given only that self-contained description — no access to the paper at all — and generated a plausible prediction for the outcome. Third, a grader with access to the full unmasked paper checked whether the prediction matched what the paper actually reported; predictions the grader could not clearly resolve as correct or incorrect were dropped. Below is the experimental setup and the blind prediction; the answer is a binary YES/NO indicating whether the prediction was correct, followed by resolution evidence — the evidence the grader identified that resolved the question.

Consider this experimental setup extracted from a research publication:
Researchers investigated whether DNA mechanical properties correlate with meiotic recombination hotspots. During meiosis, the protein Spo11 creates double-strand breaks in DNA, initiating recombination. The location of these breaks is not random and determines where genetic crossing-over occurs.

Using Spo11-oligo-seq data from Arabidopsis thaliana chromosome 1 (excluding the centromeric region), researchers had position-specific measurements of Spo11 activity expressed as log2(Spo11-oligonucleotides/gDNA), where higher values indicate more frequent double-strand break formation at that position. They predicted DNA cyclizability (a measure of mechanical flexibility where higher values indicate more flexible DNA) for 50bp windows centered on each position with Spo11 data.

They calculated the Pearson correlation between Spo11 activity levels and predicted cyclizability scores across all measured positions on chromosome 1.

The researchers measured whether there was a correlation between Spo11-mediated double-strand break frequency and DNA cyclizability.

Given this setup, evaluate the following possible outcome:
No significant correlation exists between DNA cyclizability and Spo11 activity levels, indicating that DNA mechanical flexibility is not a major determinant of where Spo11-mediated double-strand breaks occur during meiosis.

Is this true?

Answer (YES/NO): NO